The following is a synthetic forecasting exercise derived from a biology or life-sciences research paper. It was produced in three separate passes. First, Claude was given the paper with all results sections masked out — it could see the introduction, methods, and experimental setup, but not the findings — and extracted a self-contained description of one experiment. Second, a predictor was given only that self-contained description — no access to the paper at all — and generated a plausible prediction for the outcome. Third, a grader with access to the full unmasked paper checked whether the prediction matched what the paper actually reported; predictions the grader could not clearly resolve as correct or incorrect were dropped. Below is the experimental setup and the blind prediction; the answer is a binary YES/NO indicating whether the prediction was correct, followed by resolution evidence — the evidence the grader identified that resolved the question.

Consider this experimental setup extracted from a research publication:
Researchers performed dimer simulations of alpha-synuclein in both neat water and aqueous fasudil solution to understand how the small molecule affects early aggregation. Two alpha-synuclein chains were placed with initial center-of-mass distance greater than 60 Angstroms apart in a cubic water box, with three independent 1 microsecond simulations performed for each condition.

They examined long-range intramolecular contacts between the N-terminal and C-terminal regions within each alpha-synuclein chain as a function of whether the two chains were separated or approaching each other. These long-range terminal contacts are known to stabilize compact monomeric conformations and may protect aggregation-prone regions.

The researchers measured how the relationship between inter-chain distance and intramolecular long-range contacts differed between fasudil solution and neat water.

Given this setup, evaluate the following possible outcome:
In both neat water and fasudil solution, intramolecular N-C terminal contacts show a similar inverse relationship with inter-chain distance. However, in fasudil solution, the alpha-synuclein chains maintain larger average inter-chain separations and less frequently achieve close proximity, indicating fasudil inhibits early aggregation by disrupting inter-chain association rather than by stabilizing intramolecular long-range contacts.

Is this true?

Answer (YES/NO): NO